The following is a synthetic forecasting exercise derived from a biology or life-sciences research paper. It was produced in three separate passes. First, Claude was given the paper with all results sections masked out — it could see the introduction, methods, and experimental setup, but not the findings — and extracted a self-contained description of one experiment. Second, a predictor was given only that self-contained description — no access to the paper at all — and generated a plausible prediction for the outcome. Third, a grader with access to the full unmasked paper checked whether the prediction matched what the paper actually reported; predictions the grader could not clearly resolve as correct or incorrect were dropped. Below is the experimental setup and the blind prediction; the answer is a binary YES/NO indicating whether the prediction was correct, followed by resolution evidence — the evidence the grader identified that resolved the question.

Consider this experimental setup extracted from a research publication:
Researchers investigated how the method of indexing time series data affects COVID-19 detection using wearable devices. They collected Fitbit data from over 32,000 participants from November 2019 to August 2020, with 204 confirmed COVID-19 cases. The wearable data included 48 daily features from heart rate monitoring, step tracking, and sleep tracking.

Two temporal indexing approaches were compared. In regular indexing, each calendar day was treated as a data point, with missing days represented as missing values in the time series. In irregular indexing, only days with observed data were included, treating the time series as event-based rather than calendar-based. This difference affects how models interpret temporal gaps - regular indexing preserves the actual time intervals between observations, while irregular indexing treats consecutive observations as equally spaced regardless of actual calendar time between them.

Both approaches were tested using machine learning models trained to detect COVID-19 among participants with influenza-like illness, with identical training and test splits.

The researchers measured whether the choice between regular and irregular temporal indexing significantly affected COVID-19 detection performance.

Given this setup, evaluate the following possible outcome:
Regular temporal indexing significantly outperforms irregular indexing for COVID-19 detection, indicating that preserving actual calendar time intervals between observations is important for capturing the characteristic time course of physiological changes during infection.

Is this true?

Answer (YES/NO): NO